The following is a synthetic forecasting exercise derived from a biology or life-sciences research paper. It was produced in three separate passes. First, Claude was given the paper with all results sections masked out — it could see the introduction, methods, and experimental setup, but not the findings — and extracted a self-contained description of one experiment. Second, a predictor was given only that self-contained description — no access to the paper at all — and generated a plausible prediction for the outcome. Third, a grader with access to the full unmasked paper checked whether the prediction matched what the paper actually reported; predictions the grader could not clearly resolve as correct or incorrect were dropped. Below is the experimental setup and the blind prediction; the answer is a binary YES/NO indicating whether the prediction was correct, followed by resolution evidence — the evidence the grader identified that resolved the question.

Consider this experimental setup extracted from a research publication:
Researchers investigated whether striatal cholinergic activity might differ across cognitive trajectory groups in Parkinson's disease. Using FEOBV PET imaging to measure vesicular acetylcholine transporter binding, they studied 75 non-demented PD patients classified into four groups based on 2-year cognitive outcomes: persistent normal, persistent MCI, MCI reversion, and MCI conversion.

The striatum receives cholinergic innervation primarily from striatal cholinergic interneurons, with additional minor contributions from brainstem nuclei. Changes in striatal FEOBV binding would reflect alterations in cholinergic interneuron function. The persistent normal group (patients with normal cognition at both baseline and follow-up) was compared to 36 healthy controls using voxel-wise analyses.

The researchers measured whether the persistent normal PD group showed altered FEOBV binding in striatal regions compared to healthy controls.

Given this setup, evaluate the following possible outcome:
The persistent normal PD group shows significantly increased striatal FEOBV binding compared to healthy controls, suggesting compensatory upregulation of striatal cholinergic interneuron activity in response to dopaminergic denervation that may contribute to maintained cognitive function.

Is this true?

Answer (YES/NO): YES